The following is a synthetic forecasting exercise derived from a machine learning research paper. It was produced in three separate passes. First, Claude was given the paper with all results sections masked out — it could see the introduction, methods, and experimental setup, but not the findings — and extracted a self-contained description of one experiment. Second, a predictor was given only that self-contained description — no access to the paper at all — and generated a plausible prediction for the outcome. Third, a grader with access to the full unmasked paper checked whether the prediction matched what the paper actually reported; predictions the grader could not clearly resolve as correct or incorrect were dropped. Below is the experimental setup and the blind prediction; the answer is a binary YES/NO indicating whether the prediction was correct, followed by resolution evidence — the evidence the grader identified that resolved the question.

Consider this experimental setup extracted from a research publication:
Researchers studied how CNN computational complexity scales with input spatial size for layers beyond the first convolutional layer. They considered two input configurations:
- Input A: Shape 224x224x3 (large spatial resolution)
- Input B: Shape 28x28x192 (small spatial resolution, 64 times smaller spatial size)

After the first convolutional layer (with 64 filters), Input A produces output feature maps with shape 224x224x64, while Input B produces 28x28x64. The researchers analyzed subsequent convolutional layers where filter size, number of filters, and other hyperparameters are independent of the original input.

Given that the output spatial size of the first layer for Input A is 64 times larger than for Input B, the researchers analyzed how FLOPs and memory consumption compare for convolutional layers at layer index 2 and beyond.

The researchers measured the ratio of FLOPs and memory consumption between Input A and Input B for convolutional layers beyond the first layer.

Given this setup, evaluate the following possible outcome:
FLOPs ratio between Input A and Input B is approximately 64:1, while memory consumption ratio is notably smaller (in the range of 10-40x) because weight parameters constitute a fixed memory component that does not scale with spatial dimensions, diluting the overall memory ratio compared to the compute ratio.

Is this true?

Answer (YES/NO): NO